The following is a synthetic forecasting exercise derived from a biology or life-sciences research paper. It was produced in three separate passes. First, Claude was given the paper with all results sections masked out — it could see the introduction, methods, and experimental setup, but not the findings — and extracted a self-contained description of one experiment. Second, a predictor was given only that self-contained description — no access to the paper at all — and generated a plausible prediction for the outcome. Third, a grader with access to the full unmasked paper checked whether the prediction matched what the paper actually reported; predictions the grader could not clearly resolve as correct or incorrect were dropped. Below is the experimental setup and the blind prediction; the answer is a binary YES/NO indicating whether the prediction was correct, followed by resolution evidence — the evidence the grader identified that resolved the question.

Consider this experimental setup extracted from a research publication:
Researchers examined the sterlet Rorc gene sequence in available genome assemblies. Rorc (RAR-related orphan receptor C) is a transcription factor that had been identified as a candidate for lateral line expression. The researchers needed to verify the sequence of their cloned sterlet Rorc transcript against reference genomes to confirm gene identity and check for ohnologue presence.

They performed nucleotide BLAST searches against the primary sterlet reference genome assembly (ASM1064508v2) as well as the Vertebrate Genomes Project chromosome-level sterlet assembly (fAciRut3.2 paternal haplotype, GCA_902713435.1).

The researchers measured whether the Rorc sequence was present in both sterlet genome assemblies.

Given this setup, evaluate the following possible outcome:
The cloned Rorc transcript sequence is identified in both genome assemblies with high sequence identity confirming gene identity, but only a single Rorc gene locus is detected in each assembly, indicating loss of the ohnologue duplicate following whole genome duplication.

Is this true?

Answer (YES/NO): NO